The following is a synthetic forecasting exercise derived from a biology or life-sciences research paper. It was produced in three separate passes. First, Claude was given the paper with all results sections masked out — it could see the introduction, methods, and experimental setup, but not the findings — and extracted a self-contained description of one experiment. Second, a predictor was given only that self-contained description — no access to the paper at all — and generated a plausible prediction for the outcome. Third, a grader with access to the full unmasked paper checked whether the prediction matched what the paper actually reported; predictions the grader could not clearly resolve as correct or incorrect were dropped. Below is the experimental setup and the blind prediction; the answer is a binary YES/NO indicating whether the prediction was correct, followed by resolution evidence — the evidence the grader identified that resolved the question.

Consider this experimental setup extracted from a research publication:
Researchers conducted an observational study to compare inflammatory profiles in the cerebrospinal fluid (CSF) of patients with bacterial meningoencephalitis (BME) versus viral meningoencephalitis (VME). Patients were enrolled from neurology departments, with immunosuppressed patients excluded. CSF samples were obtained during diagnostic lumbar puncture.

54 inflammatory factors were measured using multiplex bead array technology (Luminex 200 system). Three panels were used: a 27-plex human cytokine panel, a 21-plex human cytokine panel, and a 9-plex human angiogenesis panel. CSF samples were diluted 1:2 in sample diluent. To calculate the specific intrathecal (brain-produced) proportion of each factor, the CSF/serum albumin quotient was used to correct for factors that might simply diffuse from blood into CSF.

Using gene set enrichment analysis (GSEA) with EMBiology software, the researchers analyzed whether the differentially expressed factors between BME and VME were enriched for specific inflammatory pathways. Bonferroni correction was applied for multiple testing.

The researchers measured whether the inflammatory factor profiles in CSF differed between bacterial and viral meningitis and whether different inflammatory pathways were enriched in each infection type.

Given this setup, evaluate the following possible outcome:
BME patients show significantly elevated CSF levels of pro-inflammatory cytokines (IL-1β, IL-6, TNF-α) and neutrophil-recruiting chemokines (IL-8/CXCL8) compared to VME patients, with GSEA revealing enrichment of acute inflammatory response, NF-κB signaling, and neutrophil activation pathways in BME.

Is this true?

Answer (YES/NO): NO